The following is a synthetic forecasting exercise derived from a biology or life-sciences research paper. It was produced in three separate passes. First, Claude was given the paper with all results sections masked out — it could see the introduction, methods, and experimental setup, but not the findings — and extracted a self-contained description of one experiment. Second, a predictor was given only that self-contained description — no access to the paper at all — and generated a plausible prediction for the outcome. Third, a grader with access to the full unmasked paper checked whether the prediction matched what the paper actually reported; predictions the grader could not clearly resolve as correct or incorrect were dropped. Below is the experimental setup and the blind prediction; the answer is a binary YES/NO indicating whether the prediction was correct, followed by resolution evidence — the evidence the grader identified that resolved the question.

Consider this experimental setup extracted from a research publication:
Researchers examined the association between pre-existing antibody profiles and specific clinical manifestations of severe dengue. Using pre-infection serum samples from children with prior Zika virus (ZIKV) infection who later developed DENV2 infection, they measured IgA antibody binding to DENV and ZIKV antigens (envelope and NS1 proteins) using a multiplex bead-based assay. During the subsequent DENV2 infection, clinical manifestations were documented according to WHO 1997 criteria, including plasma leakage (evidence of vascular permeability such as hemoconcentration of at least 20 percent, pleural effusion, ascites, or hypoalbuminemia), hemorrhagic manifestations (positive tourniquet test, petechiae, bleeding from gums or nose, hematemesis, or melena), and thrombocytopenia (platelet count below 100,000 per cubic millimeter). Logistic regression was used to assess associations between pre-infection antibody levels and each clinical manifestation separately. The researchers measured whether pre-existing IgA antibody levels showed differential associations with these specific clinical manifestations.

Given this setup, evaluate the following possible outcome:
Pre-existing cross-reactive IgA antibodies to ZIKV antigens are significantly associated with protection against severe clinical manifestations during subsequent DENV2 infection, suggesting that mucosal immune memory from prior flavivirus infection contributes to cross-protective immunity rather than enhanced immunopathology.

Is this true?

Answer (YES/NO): NO